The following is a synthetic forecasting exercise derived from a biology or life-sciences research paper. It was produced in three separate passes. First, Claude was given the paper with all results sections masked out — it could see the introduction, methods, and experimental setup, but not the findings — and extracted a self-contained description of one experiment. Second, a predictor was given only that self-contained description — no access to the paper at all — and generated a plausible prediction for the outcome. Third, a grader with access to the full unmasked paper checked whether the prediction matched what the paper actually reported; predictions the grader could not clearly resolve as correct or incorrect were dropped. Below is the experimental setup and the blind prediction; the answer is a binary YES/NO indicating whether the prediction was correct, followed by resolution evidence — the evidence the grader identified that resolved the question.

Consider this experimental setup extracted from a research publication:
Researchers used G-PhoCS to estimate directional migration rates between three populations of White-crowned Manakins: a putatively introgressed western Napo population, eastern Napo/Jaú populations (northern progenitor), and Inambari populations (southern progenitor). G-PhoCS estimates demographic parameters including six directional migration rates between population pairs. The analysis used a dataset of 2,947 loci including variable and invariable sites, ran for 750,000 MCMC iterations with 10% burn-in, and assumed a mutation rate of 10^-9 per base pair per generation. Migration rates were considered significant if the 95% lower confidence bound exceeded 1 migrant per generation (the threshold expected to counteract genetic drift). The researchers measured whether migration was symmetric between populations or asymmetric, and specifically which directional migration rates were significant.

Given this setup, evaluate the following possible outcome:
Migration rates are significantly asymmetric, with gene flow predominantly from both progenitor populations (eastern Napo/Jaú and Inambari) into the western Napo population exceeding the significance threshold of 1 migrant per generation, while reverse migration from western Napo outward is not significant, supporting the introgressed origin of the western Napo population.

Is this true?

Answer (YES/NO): NO